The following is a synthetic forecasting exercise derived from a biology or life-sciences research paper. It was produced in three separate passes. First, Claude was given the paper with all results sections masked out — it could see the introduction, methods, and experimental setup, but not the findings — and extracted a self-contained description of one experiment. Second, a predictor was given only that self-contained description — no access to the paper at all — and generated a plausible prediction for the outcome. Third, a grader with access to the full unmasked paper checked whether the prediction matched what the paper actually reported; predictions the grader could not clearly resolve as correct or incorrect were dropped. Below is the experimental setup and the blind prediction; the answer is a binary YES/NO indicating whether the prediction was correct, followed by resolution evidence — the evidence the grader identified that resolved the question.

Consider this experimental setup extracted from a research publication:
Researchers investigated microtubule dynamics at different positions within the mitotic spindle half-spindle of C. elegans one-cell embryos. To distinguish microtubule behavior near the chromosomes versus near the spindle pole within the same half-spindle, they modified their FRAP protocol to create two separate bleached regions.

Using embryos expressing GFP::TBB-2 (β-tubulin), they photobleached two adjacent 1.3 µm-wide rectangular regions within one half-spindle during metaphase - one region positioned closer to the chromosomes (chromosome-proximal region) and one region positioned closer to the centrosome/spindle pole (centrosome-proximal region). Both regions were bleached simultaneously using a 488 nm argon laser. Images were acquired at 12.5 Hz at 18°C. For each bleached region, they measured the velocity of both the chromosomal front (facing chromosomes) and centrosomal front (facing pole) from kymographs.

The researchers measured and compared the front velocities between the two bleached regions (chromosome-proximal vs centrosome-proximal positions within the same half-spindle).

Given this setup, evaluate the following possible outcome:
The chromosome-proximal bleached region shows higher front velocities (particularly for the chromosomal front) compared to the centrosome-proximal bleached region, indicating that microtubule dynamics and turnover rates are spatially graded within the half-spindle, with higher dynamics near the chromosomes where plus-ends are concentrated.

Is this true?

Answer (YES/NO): YES